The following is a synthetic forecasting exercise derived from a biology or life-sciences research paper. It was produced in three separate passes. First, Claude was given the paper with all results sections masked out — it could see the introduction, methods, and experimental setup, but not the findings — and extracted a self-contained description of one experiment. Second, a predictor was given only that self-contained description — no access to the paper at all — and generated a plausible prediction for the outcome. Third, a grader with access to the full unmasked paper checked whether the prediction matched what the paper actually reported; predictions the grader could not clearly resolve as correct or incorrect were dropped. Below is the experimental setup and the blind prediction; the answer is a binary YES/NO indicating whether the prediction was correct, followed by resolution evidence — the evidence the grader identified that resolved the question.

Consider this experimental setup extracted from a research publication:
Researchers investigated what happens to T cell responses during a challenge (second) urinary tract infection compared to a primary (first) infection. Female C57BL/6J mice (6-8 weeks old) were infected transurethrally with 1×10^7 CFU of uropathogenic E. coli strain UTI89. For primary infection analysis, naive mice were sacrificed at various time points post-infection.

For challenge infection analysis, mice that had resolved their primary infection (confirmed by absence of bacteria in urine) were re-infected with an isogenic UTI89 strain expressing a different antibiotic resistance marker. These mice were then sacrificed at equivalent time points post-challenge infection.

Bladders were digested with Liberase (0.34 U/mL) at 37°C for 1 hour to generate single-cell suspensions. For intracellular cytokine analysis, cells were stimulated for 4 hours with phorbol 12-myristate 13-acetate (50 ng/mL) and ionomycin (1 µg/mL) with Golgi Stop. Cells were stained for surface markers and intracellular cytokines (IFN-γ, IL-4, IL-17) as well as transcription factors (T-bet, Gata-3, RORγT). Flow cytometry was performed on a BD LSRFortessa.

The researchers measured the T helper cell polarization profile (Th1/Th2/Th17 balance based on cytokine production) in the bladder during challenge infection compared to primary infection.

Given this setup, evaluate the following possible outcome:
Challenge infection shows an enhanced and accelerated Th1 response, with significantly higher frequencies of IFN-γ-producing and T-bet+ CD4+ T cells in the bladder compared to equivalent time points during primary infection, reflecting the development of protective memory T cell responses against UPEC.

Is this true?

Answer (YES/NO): NO